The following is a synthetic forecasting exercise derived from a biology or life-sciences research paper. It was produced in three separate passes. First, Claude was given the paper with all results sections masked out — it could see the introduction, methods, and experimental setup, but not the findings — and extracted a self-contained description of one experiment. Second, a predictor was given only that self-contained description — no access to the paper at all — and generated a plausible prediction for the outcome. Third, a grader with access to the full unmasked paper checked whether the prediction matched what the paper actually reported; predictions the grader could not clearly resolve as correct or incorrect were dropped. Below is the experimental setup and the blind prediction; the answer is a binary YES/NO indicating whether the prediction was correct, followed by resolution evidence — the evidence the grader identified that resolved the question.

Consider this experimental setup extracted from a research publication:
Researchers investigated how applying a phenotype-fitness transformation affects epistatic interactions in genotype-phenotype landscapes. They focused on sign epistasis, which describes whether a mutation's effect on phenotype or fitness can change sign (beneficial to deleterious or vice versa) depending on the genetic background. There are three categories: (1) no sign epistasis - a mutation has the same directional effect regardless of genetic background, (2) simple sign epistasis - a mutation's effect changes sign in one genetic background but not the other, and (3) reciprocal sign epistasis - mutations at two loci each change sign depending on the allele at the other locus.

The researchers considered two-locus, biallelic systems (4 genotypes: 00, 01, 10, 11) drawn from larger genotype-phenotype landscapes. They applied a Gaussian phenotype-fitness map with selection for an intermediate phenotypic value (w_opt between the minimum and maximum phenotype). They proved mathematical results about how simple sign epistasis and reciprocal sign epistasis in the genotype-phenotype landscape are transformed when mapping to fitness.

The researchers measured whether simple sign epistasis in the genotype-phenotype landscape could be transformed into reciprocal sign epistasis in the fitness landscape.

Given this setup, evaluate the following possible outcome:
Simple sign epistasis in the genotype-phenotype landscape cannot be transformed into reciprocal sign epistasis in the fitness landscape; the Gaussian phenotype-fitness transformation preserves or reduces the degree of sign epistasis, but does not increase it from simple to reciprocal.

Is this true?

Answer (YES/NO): YES